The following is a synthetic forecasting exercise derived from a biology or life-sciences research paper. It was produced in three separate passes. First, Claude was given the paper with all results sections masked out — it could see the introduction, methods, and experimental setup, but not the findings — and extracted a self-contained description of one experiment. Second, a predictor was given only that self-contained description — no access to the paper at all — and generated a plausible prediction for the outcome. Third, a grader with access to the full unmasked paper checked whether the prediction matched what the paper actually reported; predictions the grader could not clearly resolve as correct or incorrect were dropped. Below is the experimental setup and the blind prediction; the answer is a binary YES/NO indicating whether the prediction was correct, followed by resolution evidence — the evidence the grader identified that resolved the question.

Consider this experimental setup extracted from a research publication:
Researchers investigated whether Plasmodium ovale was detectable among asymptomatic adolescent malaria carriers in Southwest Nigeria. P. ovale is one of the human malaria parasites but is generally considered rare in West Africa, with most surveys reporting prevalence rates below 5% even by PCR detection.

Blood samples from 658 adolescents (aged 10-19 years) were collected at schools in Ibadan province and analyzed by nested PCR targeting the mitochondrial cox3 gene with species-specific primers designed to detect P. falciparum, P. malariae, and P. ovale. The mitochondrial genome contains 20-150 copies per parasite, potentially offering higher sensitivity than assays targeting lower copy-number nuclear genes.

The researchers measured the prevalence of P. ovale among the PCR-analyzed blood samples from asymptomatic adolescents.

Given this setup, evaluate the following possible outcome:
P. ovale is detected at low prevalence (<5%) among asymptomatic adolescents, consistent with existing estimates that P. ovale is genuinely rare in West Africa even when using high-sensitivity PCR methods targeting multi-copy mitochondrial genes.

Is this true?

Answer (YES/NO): NO